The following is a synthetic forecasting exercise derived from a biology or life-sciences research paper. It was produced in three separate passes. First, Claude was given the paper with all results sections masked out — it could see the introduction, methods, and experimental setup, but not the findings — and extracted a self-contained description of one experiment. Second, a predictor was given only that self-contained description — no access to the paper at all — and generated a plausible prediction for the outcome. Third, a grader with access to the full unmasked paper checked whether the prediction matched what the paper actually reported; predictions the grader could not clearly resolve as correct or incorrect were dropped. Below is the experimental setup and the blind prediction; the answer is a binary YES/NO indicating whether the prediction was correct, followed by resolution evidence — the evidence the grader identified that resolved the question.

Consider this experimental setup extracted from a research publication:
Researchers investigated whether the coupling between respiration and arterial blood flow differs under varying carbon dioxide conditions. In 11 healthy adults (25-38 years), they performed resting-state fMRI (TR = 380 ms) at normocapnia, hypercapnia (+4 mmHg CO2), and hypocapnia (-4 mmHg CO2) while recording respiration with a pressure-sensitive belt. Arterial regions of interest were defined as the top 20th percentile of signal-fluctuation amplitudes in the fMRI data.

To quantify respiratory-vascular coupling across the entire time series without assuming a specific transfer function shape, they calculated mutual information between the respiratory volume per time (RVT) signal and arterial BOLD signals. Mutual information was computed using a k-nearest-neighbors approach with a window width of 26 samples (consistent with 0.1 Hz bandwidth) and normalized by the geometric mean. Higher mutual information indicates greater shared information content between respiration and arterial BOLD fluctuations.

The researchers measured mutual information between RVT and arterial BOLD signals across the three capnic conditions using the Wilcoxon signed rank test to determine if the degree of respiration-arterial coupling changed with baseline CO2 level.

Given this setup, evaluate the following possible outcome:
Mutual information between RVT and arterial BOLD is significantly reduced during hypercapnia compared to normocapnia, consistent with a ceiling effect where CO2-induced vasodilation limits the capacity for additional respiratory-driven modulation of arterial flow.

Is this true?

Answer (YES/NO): NO